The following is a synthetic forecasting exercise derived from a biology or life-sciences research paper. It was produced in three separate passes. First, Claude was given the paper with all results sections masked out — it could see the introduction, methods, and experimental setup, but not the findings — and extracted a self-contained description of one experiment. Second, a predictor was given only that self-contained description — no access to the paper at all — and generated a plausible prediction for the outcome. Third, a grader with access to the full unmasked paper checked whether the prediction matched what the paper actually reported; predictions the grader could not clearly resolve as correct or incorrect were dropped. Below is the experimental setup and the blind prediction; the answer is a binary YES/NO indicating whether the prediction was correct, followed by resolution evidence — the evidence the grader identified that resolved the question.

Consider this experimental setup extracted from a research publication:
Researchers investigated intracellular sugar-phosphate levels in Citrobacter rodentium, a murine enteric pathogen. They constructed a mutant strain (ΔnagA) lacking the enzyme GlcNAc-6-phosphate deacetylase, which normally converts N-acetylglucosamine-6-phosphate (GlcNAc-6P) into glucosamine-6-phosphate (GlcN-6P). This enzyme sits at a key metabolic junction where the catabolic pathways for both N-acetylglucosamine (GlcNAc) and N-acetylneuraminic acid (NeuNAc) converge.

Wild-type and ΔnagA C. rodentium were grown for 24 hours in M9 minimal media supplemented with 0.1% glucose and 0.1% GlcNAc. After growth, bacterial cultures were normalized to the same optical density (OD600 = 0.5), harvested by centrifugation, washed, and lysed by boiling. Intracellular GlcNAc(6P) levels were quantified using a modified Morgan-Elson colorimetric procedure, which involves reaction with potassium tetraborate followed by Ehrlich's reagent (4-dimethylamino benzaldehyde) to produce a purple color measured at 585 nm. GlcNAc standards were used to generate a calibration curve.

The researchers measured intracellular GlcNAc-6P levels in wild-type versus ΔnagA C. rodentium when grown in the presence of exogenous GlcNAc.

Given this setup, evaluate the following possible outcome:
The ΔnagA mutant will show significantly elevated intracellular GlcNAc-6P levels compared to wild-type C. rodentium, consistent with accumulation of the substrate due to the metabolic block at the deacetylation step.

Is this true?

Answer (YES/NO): YES